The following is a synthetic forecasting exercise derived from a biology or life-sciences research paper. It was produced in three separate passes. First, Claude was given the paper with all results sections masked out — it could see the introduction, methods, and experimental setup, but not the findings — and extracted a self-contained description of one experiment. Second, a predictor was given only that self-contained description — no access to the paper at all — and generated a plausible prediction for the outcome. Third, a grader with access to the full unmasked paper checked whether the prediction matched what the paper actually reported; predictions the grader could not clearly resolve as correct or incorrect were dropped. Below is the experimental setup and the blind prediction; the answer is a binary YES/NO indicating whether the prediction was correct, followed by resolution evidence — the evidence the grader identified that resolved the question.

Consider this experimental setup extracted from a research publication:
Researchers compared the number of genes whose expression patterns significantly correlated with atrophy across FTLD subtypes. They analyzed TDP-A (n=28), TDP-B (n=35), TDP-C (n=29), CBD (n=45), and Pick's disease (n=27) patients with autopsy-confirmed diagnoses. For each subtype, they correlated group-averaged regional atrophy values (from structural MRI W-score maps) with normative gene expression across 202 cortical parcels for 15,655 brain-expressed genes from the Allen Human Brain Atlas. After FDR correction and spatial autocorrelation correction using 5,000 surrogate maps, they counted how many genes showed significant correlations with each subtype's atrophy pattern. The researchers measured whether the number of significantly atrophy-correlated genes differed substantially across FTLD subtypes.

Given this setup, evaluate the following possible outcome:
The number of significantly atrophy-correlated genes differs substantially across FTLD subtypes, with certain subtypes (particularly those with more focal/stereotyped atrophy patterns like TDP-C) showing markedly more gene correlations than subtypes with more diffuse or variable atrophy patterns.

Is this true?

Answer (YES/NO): YES